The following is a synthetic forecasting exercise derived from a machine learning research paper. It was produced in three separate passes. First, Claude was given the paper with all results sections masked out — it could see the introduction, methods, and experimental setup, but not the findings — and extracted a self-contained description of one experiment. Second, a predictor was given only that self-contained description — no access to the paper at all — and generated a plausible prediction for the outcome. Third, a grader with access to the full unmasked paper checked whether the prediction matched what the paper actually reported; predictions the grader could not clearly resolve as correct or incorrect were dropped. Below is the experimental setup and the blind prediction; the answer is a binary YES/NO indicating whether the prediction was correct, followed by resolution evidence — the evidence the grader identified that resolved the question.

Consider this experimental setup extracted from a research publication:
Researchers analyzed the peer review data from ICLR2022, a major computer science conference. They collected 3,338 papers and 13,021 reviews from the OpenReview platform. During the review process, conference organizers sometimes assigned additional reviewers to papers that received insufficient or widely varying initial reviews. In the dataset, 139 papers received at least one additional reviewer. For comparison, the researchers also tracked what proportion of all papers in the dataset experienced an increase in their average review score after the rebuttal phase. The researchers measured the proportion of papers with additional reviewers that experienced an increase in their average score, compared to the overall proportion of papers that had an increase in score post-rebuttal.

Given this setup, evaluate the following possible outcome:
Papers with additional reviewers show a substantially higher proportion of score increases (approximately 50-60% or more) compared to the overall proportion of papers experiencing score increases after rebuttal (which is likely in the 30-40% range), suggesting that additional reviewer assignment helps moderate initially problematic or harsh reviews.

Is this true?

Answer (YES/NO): NO